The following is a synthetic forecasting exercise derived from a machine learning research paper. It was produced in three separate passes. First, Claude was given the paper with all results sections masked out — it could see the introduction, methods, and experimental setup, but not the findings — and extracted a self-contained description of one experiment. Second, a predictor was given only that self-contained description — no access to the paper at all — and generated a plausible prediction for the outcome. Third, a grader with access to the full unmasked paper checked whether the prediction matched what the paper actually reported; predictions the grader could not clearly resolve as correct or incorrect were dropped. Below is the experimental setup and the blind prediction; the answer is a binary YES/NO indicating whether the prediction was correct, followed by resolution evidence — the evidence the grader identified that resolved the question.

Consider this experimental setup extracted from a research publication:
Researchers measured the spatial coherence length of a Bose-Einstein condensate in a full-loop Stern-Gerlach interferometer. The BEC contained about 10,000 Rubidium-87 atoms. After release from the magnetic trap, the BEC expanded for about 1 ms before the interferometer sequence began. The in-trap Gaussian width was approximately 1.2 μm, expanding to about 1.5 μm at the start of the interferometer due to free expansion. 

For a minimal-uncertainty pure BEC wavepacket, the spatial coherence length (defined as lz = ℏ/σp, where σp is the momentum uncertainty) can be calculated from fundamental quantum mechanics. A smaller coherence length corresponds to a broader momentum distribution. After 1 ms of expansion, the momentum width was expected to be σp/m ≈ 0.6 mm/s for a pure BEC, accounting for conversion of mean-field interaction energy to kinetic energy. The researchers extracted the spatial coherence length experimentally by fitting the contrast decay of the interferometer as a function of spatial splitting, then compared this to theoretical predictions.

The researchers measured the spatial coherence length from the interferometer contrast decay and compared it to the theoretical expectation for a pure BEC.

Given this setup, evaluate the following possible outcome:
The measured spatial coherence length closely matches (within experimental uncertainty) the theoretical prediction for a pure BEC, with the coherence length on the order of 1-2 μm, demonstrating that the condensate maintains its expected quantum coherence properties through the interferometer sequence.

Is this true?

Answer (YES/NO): NO